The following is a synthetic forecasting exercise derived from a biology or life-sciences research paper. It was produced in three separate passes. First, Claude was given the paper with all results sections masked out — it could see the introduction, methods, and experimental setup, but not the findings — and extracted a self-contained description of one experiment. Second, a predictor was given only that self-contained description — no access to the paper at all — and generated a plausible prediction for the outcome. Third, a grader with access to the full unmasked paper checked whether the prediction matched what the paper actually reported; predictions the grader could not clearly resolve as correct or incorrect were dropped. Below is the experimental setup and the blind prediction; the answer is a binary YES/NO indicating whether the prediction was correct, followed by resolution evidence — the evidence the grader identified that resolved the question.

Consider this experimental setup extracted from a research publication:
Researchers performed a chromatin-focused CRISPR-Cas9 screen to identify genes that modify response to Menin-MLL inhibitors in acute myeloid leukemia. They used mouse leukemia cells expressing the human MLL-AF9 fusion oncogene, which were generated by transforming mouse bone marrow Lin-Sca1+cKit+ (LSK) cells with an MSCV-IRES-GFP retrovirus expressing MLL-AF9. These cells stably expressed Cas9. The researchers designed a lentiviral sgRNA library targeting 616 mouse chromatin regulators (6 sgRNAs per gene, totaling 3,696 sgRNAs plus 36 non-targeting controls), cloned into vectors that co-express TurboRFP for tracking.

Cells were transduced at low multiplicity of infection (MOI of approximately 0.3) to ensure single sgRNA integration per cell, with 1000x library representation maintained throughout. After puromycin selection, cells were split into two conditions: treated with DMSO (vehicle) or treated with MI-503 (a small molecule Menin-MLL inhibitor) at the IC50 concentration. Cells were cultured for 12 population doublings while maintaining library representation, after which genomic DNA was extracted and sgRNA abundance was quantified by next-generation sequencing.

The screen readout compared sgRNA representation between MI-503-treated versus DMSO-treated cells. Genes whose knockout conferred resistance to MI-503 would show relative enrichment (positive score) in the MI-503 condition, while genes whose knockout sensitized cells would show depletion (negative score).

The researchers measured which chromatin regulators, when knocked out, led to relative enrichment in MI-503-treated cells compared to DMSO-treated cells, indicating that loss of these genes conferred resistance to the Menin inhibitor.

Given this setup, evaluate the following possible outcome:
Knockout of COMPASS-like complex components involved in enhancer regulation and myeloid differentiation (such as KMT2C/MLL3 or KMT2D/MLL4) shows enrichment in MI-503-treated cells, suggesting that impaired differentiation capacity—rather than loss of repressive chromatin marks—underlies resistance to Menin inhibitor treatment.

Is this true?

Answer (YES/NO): NO